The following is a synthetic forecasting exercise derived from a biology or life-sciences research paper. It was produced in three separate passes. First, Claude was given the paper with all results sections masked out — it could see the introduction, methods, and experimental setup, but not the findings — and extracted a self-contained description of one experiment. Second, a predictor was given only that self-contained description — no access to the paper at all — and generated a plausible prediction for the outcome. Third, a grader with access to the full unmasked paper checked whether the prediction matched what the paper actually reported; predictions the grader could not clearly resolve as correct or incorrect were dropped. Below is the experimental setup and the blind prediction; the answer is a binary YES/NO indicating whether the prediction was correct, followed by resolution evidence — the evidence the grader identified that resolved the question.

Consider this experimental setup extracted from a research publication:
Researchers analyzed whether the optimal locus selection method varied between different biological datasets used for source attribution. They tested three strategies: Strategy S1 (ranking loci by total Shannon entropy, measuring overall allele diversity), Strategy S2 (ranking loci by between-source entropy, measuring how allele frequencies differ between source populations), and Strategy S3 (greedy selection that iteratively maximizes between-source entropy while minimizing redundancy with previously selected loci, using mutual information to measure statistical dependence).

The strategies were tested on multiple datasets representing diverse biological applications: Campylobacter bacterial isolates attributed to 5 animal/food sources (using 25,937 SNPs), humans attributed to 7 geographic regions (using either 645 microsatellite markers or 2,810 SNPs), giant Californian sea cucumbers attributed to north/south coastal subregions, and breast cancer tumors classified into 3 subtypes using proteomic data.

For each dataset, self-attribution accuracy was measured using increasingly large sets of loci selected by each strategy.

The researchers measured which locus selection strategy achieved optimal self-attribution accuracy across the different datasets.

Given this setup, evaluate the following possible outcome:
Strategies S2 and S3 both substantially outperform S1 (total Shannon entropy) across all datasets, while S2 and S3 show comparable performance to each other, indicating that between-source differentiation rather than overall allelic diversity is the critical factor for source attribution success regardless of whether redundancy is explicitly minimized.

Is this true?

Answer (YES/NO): NO